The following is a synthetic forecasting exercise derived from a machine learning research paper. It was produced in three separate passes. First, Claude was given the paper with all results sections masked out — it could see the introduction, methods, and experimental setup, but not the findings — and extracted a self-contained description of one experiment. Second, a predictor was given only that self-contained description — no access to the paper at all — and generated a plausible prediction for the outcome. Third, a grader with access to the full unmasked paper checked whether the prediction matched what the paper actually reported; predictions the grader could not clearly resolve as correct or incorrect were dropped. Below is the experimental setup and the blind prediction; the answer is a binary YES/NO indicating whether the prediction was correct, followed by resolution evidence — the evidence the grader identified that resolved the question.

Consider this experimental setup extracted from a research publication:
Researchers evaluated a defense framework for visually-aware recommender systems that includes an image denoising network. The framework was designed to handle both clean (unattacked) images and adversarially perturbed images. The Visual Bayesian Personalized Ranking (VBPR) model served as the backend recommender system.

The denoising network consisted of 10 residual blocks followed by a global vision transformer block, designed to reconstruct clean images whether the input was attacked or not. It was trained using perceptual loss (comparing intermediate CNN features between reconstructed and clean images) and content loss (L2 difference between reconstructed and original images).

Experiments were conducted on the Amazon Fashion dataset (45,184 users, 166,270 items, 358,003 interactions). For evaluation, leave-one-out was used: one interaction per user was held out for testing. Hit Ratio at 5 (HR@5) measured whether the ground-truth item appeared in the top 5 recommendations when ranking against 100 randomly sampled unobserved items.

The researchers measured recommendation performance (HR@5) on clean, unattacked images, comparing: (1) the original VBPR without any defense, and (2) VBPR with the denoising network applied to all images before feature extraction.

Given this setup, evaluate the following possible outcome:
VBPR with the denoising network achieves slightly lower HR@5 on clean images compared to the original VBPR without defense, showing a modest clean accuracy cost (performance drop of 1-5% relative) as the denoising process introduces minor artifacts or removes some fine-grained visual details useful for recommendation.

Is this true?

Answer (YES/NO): NO